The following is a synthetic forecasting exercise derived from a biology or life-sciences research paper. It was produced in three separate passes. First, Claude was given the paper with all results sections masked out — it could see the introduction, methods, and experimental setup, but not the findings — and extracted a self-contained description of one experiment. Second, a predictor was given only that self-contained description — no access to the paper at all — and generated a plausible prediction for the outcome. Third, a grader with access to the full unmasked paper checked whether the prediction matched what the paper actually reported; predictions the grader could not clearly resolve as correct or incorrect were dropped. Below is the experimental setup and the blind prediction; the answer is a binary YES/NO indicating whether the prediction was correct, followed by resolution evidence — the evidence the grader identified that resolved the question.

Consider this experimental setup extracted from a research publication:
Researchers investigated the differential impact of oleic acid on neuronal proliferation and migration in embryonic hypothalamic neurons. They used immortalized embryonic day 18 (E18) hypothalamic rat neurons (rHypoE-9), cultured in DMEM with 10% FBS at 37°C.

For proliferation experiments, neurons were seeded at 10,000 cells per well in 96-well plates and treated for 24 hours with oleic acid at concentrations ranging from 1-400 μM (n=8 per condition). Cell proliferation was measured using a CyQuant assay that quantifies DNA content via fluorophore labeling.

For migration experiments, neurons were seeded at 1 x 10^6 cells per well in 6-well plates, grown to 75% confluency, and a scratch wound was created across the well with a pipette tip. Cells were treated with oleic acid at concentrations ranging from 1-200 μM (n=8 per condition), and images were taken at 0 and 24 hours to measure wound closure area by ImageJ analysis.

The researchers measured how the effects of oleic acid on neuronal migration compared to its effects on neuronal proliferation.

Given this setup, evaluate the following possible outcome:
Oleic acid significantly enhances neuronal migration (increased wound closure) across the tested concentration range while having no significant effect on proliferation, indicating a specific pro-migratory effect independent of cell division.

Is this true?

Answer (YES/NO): NO